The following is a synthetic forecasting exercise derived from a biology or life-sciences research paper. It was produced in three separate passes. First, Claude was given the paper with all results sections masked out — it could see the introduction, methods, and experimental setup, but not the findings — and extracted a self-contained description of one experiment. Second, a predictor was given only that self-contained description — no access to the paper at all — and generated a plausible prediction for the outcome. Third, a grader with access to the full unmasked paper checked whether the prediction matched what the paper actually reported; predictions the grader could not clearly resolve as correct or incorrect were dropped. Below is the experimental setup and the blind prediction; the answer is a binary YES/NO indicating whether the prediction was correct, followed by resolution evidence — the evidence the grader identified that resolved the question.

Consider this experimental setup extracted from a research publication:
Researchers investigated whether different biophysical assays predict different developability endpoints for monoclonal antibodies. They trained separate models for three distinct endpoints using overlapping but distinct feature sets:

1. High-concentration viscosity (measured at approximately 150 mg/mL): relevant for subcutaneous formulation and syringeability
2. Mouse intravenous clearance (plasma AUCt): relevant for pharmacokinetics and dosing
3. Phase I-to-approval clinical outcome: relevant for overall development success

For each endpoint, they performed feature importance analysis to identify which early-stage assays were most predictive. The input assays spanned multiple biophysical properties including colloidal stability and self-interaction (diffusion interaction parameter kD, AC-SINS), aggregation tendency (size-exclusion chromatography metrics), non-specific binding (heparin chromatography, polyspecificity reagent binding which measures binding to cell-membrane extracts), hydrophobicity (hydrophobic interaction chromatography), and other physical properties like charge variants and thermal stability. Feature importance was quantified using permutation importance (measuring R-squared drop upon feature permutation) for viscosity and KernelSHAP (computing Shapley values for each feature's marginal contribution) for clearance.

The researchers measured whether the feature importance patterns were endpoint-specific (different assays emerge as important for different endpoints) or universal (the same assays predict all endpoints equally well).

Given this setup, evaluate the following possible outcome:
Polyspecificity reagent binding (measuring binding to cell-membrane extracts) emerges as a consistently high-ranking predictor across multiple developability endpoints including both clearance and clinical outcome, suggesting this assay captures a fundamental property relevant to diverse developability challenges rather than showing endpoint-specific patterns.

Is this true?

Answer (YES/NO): NO